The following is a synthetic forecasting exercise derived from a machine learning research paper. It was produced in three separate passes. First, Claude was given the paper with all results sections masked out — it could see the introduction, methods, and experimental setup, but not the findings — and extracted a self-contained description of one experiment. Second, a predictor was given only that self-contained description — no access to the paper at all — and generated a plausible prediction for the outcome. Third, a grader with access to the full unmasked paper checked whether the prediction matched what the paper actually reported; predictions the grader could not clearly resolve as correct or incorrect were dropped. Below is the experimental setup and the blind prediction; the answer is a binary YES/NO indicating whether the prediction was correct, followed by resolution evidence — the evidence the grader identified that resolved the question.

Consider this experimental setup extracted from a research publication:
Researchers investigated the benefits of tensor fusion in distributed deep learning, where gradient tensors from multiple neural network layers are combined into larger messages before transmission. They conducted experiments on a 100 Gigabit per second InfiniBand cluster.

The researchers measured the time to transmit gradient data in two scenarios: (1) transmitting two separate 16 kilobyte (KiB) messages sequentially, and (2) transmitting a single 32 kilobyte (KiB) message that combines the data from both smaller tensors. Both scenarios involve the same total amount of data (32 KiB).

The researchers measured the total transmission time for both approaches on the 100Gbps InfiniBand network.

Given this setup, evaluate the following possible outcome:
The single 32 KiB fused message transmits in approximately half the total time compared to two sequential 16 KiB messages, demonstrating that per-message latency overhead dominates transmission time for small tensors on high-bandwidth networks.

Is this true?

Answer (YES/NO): NO